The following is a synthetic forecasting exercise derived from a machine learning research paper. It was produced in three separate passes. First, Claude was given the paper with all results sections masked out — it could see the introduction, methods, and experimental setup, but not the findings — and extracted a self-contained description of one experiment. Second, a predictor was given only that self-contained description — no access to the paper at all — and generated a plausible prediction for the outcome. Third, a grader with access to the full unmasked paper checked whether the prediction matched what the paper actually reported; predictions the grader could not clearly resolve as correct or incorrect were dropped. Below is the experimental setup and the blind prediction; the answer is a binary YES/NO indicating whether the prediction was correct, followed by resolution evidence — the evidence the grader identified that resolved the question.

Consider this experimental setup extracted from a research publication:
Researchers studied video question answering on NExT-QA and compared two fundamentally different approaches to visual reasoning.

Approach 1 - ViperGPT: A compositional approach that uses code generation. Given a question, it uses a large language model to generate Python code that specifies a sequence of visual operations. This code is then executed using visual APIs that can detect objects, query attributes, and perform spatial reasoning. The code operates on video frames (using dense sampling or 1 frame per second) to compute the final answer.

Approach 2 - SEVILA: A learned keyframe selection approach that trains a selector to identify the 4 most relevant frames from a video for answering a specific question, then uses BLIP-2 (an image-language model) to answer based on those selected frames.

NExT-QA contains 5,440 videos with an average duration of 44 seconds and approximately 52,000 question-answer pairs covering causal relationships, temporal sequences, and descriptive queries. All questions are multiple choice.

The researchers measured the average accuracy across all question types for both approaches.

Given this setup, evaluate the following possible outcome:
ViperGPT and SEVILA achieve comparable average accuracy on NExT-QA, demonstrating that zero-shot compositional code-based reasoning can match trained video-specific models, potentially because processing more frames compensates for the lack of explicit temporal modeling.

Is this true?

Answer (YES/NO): NO